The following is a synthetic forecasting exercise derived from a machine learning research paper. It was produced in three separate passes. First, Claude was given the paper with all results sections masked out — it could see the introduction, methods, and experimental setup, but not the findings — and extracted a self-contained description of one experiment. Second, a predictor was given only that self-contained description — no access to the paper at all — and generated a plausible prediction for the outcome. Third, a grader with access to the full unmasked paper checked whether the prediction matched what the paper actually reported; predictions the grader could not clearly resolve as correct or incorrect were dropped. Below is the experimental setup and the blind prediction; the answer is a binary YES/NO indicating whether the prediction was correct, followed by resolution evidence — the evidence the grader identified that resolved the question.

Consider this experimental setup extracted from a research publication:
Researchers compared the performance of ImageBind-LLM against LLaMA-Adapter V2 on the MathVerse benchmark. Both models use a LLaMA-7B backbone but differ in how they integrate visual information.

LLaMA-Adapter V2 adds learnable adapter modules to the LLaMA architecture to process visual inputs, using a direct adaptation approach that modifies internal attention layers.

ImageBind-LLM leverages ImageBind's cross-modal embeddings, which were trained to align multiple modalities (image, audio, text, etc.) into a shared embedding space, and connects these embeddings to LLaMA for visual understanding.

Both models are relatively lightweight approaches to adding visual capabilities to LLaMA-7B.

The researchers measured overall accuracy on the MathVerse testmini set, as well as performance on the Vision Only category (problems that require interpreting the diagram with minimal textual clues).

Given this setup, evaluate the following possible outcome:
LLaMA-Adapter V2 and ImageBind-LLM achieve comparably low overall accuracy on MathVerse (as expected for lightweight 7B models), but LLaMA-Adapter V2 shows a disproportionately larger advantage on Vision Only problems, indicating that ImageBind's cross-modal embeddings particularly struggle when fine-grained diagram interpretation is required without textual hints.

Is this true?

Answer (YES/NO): NO